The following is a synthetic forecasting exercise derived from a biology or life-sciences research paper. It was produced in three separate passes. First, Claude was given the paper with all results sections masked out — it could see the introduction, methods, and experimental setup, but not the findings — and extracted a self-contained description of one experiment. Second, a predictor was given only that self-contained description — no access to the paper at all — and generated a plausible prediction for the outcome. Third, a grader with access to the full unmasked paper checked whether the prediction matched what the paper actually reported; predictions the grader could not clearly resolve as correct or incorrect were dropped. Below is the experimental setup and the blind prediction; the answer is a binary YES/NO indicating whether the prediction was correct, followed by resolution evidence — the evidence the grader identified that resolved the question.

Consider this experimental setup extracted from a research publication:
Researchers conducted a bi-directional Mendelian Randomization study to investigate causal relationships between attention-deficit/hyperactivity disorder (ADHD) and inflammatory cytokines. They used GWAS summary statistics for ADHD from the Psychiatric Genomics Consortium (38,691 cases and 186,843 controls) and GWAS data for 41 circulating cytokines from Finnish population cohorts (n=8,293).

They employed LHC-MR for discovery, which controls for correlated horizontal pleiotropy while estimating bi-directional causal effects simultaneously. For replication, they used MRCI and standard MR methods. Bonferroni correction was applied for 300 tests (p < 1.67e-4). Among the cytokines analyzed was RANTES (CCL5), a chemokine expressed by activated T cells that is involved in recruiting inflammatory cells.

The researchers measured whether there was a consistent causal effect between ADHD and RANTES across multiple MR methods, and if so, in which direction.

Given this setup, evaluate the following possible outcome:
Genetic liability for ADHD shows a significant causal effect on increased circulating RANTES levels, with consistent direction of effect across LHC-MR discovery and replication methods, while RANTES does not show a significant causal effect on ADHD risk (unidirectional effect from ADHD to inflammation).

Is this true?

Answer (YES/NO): YES